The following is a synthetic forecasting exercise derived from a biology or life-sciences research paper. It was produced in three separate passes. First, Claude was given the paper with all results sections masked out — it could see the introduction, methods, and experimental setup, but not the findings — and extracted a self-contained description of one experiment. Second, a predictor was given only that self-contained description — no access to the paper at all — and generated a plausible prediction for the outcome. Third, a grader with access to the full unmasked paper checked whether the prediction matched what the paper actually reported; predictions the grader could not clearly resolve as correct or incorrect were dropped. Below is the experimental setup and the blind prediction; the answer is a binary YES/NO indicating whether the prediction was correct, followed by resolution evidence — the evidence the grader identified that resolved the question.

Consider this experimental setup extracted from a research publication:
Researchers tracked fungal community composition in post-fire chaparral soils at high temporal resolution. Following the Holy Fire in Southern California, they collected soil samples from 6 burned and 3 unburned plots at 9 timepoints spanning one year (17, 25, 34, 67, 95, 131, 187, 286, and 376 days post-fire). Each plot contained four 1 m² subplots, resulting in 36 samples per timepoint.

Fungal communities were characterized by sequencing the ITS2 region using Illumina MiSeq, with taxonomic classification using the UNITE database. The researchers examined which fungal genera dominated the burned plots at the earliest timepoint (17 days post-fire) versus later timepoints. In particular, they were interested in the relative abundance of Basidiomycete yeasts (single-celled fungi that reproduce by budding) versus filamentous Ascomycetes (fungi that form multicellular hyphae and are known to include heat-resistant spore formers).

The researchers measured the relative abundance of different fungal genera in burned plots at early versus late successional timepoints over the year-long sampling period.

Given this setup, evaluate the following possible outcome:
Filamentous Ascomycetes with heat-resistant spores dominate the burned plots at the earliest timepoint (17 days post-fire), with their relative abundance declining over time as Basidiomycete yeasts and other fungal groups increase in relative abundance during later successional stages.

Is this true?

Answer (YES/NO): NO